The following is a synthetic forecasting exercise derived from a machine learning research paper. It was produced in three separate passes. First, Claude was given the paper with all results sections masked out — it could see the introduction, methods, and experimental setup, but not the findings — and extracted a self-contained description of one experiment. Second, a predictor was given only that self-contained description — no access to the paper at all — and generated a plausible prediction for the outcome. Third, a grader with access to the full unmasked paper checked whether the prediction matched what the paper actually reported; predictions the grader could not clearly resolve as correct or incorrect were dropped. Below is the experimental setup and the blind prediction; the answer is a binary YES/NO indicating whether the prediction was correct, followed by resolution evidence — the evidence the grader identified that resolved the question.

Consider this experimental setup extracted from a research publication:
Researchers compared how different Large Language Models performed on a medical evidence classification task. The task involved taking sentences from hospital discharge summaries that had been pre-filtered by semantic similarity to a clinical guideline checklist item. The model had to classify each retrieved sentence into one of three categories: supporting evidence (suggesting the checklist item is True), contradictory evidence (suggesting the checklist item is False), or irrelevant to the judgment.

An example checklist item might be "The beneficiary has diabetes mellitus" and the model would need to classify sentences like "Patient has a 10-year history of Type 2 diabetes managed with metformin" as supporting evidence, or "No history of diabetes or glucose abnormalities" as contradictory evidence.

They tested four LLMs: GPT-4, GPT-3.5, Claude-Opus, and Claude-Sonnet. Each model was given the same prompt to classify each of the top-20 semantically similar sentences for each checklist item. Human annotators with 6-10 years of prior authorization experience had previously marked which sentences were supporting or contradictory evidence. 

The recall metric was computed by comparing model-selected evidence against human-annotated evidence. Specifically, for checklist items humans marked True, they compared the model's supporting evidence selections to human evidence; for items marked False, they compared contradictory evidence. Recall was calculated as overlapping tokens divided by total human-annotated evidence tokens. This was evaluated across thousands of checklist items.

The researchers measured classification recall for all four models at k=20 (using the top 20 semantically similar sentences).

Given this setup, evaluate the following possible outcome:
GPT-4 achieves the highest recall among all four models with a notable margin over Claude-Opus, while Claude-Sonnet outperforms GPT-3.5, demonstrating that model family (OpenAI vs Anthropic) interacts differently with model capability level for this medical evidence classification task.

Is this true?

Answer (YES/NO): NO